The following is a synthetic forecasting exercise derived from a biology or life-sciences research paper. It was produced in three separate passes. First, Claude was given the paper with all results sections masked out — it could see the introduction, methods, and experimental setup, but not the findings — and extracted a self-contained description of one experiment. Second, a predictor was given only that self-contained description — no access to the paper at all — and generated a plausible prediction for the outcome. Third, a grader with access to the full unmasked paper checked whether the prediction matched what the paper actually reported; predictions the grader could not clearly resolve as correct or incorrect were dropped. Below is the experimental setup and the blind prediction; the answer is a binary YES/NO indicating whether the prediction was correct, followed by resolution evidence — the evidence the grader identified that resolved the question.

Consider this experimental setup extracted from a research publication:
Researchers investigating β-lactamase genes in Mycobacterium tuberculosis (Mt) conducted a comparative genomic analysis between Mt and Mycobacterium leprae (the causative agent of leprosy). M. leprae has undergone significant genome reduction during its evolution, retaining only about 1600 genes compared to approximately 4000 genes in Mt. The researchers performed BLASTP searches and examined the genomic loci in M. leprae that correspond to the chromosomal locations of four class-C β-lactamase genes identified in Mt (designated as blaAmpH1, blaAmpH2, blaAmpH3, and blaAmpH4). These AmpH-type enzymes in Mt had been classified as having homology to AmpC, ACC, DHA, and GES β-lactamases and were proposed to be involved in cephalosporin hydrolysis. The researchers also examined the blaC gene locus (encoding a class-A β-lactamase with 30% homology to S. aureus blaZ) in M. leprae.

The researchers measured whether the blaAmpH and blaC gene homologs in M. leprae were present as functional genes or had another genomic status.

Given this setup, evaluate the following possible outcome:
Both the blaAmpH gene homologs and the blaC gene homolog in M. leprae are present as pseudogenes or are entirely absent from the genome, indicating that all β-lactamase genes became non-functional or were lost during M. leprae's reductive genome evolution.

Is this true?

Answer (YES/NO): YES